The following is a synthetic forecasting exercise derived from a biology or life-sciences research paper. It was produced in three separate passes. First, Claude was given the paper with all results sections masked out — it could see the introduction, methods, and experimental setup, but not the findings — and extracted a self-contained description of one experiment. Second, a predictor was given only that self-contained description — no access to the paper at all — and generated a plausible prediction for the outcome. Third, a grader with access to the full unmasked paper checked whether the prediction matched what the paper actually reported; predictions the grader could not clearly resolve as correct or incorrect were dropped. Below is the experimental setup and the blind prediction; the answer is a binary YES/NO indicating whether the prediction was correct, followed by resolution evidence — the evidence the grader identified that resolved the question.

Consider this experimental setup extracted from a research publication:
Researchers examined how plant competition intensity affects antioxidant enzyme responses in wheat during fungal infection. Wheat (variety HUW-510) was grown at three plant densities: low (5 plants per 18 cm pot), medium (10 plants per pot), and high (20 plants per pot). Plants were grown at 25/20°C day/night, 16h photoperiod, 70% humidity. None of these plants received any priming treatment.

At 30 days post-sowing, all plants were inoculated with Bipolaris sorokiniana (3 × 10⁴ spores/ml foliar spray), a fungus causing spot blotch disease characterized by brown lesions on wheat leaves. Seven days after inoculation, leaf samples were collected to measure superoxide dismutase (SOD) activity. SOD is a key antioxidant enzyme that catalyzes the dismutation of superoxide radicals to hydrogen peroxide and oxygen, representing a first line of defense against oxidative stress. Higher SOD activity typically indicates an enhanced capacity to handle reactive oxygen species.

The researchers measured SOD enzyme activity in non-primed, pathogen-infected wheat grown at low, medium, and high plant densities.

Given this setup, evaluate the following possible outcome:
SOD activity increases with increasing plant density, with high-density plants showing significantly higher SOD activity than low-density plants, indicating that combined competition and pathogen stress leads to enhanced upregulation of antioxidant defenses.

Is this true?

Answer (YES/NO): NO